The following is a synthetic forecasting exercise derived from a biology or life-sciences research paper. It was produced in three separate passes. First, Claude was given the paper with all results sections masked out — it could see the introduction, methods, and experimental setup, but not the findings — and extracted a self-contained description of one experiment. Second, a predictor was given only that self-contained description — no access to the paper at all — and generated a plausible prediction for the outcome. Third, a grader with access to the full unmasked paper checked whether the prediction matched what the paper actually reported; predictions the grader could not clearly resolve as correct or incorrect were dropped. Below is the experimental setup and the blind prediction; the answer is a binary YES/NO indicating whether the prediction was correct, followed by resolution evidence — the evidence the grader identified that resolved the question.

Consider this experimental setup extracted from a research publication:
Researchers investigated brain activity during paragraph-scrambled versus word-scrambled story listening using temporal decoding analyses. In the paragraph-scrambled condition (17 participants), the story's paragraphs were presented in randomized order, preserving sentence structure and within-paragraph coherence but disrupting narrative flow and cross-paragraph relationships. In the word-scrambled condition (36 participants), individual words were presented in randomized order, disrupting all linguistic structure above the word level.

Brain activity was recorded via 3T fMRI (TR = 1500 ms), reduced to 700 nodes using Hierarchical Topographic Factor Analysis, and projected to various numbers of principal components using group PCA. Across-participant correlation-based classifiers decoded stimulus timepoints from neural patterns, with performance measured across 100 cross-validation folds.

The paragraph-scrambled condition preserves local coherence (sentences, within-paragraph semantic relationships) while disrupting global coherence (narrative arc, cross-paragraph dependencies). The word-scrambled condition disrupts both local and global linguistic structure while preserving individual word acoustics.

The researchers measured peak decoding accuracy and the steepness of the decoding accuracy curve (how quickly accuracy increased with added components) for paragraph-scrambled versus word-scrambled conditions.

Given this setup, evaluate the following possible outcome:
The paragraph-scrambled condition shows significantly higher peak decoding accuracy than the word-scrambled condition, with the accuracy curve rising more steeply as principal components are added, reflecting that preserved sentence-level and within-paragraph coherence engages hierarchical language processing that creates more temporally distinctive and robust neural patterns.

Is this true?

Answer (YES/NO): YES